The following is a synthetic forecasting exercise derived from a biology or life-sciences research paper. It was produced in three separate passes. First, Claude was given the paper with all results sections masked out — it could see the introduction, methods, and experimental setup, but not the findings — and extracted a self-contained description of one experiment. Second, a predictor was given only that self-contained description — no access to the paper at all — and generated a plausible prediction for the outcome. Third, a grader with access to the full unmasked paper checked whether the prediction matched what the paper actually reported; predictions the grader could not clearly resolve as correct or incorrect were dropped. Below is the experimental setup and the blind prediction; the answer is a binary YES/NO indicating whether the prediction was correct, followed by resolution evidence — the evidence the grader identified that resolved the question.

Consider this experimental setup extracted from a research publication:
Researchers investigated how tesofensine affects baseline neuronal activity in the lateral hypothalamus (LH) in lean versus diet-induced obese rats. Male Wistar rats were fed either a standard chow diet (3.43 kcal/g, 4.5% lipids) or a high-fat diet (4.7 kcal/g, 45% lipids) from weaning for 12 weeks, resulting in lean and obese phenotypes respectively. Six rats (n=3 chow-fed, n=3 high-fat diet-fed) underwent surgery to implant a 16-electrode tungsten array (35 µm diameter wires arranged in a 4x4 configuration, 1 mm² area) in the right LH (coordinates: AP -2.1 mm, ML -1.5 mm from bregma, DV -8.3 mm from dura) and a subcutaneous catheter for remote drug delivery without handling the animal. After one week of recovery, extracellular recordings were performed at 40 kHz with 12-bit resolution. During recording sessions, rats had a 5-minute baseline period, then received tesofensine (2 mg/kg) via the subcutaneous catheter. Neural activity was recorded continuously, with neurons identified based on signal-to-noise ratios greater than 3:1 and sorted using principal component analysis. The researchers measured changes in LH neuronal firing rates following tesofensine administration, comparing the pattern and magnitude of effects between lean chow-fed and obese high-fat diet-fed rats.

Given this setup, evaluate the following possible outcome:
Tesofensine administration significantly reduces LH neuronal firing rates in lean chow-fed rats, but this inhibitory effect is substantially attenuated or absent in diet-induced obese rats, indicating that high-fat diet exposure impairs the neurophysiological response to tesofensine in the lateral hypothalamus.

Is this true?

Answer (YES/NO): NO